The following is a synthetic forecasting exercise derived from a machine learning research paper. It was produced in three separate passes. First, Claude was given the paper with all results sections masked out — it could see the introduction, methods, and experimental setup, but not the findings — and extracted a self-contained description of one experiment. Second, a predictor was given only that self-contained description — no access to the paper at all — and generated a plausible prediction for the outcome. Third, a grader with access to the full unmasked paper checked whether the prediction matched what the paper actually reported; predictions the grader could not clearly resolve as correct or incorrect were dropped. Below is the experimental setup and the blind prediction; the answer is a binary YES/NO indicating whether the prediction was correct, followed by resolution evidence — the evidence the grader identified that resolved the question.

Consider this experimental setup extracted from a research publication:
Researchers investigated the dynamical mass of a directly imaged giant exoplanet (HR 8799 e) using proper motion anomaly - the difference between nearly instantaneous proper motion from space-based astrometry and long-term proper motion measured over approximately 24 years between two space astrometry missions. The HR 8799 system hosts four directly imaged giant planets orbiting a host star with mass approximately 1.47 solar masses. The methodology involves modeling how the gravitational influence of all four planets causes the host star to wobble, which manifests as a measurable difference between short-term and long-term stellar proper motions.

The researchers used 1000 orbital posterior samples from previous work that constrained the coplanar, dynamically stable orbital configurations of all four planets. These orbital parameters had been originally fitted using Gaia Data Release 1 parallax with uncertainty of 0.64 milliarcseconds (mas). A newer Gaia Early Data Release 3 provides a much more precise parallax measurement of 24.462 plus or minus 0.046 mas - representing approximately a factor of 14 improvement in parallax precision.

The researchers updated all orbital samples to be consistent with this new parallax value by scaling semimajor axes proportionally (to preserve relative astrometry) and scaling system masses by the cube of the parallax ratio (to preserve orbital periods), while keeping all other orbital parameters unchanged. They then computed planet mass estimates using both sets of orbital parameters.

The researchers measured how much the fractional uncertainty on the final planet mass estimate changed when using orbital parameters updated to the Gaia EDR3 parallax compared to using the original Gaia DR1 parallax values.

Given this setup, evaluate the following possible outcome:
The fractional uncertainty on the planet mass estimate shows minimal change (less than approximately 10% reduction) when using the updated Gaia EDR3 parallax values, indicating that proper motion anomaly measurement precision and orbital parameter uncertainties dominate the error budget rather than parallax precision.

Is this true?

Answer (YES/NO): YES